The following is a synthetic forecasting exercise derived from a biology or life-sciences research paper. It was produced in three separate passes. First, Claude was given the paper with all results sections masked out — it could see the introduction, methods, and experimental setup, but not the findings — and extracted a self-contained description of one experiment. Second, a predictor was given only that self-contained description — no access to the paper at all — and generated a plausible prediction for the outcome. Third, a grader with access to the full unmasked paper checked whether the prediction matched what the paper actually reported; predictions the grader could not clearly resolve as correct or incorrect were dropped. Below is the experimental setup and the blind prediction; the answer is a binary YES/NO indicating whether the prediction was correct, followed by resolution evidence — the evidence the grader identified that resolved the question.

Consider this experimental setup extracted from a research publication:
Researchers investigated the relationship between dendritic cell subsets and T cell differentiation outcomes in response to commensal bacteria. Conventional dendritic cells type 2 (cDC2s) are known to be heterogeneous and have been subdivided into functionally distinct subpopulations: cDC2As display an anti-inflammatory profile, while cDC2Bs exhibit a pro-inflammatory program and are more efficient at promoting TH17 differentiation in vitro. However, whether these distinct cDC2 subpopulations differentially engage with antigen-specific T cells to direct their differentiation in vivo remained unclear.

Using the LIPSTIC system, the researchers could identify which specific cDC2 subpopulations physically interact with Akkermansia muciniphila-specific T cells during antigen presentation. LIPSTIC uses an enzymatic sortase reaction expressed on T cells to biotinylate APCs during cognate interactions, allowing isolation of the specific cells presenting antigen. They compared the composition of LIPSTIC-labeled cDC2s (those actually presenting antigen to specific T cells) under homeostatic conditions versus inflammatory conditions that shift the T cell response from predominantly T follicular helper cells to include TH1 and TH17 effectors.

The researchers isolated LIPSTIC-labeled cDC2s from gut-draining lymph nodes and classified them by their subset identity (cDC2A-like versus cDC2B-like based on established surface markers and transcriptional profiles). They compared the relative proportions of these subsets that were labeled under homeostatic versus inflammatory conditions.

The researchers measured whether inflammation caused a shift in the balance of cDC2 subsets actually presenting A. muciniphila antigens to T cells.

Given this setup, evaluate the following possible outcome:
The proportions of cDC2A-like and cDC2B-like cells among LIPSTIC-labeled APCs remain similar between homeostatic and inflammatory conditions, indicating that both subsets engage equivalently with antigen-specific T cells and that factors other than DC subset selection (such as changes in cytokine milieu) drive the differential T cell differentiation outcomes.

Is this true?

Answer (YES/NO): NO